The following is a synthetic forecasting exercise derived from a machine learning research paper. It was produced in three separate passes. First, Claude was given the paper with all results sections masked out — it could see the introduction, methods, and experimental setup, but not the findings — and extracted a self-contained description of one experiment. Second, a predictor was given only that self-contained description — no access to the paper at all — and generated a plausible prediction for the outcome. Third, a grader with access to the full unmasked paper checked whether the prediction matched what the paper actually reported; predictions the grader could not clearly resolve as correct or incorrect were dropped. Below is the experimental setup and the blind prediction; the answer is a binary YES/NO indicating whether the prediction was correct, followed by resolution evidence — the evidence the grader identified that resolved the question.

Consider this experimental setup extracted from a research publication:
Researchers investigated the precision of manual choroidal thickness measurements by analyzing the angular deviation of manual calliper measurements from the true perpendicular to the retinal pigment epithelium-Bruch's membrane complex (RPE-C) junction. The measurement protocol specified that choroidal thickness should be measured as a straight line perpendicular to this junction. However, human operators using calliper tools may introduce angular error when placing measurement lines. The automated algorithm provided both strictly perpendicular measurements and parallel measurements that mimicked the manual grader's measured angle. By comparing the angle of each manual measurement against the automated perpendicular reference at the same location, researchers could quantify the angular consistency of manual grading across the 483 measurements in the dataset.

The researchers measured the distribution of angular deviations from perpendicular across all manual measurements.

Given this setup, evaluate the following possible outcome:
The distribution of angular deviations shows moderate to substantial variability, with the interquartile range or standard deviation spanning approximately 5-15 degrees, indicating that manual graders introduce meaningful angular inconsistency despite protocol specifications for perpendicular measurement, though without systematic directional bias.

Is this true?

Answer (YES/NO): NO